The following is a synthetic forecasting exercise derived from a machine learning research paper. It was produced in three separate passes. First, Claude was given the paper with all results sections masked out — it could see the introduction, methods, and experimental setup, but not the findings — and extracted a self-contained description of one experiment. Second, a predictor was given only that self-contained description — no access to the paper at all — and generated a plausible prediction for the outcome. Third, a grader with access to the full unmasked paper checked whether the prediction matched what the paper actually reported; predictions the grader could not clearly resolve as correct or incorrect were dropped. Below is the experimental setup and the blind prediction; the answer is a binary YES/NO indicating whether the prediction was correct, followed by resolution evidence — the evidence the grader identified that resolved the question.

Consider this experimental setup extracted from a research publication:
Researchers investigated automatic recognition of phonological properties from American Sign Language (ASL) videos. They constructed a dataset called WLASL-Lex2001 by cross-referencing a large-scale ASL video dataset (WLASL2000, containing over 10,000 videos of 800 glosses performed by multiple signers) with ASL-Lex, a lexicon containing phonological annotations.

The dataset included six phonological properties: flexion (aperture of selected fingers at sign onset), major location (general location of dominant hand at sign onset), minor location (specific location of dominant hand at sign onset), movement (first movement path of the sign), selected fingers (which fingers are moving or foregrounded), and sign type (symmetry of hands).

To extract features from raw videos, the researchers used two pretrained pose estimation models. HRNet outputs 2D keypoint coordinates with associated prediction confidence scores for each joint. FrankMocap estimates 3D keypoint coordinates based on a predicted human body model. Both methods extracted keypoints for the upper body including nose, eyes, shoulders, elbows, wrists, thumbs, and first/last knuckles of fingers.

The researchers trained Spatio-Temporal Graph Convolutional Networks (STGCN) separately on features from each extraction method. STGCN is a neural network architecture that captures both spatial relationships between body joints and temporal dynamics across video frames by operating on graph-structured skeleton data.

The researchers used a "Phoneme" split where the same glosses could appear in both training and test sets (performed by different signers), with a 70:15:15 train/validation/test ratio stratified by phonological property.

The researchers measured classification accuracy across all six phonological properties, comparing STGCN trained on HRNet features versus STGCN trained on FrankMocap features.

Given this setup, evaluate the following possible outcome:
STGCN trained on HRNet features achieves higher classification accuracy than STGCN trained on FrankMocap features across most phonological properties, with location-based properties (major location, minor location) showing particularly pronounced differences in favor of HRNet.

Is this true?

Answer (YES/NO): NO